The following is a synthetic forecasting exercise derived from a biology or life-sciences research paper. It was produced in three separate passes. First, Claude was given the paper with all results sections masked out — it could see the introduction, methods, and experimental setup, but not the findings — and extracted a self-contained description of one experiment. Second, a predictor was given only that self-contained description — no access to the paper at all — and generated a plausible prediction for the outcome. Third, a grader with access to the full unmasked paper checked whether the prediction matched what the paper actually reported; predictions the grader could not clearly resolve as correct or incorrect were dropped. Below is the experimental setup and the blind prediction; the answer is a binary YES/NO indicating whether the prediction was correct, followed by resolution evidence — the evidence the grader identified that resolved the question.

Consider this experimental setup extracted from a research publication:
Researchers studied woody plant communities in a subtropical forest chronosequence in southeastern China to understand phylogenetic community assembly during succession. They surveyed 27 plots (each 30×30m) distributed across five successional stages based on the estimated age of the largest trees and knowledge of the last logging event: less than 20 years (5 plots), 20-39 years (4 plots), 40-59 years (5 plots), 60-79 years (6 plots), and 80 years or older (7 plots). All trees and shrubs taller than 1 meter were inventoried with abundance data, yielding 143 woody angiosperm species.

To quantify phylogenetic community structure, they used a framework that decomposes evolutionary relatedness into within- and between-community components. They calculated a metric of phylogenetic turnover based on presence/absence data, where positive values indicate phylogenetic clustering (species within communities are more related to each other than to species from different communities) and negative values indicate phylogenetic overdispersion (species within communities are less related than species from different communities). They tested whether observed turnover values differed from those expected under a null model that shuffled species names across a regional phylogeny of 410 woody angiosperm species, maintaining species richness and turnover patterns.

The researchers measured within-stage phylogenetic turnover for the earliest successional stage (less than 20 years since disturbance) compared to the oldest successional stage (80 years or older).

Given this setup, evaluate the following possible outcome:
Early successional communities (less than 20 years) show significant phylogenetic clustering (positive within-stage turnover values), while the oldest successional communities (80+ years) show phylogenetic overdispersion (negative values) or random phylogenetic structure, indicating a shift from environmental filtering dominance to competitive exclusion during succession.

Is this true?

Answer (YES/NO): NO